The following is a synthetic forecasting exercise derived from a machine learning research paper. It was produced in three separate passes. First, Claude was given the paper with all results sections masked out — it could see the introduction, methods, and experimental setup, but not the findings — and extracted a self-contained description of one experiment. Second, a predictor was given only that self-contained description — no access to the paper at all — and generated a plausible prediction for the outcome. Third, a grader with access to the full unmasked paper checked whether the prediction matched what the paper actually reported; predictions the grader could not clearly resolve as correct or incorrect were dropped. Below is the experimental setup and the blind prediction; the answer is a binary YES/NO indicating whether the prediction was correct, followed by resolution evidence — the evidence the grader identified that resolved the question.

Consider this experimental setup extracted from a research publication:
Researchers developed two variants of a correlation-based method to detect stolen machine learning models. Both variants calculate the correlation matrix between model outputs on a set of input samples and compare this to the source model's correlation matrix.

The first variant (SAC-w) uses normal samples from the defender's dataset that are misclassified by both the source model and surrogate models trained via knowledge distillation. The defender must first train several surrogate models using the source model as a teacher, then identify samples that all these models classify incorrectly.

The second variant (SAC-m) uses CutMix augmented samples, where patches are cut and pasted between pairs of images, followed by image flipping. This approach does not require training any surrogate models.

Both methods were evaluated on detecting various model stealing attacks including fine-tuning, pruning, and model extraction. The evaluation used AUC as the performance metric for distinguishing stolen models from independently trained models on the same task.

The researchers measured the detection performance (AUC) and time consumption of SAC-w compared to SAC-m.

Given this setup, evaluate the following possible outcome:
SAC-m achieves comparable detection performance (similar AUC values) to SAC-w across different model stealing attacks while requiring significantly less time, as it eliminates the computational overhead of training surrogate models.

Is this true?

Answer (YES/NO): YES